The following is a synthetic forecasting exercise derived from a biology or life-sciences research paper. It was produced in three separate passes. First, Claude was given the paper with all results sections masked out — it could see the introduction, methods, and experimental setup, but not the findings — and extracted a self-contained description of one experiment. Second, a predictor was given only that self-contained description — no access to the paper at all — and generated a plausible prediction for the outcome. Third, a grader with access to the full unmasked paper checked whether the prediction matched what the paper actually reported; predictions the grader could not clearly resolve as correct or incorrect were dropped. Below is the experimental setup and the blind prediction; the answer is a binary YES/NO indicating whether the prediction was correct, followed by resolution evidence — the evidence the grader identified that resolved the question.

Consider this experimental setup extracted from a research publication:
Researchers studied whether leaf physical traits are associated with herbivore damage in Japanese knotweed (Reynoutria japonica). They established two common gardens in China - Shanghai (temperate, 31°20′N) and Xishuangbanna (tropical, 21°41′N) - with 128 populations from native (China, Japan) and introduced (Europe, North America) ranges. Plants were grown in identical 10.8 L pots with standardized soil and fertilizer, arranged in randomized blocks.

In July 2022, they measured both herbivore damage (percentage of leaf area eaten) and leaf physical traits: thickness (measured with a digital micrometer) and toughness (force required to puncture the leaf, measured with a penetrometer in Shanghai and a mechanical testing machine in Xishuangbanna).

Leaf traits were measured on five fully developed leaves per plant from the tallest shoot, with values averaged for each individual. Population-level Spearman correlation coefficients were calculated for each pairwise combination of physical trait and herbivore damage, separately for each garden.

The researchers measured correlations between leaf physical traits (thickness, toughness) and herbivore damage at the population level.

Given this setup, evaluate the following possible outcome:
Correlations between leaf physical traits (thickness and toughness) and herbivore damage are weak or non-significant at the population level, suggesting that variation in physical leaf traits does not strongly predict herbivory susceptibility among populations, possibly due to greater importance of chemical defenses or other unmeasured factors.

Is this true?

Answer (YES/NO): NO